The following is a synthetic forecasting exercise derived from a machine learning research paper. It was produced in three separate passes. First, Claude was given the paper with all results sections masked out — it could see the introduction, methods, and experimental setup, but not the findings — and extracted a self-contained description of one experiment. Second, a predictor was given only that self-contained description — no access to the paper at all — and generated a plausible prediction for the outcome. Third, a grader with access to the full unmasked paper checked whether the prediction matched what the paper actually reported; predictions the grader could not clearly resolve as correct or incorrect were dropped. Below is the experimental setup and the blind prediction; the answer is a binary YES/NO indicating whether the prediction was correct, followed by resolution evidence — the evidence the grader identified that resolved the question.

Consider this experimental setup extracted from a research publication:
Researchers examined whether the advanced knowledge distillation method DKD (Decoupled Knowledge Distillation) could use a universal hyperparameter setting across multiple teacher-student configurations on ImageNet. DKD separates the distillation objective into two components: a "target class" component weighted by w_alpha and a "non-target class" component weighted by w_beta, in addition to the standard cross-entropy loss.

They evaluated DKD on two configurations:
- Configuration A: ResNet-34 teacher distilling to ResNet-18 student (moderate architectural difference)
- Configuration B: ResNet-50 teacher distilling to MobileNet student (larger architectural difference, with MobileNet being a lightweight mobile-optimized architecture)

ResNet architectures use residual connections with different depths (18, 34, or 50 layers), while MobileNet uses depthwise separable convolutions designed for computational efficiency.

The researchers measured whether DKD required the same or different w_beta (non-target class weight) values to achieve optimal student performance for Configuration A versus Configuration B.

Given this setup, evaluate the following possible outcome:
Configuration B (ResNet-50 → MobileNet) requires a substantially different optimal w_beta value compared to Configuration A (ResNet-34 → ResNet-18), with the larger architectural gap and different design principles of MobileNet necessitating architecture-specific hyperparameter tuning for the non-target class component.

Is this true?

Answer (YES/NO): YES